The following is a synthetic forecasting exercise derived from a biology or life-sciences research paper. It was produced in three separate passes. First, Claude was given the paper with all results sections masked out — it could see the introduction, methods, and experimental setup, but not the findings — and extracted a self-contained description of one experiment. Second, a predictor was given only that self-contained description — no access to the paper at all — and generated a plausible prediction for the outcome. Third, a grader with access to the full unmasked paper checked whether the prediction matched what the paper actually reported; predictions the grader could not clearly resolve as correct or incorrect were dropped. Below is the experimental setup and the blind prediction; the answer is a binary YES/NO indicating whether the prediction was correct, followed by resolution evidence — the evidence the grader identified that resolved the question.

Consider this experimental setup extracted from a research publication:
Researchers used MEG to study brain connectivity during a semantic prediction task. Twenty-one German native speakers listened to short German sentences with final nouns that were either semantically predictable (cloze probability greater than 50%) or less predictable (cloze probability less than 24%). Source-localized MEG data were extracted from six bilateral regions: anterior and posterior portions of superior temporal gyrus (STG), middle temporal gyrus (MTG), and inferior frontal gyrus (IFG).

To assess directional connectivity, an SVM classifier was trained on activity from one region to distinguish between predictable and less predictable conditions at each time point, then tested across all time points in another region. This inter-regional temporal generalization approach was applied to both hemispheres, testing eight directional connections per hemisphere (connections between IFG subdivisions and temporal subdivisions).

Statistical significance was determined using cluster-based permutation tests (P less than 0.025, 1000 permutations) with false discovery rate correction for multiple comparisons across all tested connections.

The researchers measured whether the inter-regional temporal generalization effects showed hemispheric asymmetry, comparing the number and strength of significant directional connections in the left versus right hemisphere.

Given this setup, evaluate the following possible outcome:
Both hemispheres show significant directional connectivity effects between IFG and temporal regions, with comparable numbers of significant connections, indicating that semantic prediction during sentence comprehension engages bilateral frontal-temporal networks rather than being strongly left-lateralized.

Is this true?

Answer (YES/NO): NO